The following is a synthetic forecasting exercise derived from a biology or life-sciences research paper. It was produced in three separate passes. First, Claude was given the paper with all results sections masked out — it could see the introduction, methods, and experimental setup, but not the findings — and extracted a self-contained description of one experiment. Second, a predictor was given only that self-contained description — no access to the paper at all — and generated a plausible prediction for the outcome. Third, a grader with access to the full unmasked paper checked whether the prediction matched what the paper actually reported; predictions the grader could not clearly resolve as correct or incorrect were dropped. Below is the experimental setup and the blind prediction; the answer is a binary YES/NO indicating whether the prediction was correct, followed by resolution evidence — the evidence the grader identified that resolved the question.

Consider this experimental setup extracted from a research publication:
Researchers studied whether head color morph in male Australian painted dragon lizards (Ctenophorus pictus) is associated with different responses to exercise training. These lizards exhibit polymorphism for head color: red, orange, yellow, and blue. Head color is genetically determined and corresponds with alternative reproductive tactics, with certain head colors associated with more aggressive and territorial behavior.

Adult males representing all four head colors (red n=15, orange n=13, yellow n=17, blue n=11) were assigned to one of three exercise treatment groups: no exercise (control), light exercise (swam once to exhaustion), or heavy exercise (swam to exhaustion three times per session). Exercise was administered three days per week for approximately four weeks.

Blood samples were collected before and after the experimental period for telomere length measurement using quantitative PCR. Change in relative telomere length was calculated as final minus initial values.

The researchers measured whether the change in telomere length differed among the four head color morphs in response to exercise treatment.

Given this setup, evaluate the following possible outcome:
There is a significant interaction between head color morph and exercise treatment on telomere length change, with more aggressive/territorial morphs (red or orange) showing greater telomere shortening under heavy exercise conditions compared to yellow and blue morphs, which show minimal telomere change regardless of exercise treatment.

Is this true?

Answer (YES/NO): NO